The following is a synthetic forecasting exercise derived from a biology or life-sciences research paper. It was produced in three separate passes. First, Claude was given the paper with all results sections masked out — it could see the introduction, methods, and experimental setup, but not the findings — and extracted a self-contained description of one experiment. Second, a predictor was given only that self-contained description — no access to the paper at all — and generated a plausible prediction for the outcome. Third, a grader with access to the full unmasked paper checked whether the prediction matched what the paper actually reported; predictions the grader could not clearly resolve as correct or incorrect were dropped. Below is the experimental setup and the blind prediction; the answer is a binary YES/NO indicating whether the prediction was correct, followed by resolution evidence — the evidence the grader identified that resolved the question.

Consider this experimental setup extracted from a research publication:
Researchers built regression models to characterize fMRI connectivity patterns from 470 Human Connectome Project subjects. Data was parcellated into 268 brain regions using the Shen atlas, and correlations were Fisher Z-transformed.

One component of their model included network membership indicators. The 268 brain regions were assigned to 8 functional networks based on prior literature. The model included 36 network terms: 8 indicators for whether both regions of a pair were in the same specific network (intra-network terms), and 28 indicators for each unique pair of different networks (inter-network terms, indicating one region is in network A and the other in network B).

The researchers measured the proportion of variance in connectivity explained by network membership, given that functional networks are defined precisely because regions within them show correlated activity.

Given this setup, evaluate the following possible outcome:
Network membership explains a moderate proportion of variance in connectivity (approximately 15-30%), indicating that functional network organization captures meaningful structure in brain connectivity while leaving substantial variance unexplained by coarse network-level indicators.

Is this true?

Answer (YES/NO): NO